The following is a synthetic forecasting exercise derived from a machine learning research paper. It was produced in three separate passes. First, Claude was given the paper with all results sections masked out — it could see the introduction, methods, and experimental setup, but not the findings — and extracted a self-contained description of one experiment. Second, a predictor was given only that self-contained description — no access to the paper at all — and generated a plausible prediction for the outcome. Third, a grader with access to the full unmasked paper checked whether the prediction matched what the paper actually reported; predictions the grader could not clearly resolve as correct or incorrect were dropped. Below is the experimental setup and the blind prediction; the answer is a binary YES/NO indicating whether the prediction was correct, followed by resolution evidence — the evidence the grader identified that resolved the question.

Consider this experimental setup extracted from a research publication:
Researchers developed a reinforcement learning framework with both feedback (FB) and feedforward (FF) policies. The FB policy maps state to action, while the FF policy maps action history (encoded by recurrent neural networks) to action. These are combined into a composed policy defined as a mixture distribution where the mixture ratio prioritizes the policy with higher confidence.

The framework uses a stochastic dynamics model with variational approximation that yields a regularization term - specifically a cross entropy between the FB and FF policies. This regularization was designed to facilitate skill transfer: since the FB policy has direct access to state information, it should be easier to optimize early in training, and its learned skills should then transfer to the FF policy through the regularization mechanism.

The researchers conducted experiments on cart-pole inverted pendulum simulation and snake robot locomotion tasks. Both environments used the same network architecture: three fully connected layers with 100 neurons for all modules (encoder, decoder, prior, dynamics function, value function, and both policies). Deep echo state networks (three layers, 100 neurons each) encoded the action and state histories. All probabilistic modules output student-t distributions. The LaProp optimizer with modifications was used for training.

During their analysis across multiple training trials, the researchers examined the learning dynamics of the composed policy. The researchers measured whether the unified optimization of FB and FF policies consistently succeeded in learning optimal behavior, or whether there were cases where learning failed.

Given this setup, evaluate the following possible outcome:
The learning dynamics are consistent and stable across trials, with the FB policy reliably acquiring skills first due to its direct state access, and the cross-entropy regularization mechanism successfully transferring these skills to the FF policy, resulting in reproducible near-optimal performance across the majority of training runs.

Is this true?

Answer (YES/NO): NO